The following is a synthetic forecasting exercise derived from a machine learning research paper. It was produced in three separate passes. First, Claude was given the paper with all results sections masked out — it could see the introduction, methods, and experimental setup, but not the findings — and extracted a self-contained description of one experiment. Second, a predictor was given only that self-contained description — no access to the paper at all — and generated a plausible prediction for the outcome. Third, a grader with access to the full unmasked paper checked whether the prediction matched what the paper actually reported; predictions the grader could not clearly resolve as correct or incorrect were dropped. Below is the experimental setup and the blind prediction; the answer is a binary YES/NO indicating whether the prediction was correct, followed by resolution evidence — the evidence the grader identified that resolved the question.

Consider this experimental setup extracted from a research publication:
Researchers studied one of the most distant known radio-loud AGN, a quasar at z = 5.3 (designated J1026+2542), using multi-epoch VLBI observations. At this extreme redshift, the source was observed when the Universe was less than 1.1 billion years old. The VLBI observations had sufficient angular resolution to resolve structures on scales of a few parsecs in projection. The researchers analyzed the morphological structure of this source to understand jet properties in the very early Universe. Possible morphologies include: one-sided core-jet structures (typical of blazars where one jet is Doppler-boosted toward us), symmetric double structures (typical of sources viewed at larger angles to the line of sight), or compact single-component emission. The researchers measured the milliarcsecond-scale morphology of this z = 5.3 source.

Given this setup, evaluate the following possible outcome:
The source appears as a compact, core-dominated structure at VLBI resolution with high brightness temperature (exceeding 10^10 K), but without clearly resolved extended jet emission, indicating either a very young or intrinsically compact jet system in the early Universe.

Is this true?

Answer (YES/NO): NO